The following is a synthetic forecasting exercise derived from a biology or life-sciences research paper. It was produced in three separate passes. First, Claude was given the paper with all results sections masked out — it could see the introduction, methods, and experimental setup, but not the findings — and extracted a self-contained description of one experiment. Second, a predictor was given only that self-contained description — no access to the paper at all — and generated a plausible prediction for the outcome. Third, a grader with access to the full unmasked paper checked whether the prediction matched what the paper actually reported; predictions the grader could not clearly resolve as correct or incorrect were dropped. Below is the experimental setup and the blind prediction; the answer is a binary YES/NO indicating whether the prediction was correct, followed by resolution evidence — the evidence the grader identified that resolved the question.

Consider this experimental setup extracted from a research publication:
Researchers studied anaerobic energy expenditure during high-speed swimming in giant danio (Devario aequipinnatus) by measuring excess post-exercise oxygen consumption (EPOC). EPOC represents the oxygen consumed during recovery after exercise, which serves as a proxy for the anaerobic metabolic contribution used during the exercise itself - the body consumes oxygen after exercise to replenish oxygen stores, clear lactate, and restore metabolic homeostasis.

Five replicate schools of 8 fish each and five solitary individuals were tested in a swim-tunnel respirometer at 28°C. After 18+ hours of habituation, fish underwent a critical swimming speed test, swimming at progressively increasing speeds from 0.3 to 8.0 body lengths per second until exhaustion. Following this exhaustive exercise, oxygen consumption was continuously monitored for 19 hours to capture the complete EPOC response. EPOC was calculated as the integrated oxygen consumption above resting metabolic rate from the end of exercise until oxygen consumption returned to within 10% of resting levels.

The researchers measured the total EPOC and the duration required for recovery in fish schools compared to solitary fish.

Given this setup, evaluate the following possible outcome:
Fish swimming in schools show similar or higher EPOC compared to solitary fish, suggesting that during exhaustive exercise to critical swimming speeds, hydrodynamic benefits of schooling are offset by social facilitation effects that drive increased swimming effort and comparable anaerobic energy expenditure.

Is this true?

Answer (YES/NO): NO